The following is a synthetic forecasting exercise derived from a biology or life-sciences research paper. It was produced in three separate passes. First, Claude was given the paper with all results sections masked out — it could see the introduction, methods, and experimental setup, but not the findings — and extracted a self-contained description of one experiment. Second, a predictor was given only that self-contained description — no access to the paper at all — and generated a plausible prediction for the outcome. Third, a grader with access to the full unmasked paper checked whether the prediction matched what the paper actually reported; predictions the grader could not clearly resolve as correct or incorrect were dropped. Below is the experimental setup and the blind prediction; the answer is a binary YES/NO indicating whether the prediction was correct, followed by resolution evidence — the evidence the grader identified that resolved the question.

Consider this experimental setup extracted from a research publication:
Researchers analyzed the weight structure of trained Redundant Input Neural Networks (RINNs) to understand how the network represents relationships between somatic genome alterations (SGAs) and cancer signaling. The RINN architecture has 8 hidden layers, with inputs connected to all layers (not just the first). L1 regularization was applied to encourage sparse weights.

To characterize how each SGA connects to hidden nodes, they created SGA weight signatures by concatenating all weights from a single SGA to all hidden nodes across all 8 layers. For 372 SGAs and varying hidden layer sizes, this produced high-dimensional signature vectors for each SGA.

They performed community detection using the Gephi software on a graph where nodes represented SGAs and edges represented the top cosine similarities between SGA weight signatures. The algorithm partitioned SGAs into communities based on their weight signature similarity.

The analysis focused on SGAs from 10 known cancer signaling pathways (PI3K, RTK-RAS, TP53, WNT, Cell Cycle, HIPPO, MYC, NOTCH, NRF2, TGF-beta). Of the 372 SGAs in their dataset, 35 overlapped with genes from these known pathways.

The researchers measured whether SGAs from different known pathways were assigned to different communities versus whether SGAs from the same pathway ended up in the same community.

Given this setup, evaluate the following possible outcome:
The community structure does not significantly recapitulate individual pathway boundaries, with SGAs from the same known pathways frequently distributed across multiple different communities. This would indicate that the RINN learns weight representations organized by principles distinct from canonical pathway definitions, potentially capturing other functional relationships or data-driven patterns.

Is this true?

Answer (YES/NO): NO